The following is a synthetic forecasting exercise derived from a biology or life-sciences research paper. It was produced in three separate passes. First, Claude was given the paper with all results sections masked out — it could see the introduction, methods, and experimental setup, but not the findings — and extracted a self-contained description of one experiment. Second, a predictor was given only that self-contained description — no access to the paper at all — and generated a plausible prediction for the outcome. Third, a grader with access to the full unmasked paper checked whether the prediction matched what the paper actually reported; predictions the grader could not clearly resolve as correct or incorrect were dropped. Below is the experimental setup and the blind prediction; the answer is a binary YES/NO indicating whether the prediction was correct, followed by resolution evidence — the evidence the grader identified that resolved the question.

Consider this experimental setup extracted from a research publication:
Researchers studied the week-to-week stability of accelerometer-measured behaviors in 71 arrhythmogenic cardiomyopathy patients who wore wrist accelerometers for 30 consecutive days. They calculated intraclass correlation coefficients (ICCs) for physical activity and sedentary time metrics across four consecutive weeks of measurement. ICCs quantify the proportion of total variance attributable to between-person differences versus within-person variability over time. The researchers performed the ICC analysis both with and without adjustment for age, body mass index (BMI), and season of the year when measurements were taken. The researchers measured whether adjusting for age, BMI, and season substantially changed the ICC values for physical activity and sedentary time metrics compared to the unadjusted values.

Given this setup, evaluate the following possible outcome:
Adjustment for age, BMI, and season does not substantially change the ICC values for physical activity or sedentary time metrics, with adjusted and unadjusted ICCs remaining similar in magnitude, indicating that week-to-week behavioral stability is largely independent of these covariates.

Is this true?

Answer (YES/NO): YES